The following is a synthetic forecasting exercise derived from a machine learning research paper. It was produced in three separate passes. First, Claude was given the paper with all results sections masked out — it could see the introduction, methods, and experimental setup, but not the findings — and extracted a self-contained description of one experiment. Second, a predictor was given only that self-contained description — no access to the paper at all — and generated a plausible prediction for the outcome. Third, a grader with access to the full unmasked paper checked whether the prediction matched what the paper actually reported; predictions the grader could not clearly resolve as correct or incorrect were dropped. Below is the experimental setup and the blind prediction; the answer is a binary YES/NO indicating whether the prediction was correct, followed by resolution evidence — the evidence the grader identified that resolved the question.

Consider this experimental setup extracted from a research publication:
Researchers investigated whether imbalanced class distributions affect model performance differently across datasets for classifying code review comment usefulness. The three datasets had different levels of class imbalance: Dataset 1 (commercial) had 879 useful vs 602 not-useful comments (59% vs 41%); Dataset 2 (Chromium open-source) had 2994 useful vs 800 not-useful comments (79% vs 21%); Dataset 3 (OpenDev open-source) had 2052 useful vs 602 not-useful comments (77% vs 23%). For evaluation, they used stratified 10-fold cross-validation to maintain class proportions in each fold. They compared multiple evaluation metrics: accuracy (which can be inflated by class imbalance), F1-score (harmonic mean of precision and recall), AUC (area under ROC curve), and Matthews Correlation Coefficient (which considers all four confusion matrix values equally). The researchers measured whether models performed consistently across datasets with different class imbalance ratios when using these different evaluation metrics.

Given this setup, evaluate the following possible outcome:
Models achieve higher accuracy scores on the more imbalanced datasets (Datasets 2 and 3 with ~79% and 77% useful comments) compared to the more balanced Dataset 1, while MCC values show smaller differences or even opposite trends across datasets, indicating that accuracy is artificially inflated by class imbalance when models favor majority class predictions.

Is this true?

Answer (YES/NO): YES